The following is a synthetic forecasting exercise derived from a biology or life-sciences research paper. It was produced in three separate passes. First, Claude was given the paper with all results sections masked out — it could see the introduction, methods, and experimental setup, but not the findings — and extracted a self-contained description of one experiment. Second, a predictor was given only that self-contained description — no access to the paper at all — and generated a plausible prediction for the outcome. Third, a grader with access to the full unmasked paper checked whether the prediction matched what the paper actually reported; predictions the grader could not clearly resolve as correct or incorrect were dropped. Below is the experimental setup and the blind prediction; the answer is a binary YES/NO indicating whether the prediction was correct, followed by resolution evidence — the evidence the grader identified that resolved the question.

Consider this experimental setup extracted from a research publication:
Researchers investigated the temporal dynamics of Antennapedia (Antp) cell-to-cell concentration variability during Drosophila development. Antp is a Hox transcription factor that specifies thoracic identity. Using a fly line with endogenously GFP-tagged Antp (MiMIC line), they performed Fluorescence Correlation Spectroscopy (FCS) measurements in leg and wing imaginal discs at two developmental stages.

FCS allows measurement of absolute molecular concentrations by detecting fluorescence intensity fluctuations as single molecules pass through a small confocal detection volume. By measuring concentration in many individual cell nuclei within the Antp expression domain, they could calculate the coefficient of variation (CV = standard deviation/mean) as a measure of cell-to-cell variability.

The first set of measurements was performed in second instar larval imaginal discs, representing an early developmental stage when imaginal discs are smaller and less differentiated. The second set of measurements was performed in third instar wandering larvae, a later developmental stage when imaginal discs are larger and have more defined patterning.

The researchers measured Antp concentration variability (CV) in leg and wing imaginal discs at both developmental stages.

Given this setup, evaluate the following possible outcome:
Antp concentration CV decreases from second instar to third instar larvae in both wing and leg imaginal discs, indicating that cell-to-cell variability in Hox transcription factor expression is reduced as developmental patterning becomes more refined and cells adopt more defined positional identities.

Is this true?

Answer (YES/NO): YES